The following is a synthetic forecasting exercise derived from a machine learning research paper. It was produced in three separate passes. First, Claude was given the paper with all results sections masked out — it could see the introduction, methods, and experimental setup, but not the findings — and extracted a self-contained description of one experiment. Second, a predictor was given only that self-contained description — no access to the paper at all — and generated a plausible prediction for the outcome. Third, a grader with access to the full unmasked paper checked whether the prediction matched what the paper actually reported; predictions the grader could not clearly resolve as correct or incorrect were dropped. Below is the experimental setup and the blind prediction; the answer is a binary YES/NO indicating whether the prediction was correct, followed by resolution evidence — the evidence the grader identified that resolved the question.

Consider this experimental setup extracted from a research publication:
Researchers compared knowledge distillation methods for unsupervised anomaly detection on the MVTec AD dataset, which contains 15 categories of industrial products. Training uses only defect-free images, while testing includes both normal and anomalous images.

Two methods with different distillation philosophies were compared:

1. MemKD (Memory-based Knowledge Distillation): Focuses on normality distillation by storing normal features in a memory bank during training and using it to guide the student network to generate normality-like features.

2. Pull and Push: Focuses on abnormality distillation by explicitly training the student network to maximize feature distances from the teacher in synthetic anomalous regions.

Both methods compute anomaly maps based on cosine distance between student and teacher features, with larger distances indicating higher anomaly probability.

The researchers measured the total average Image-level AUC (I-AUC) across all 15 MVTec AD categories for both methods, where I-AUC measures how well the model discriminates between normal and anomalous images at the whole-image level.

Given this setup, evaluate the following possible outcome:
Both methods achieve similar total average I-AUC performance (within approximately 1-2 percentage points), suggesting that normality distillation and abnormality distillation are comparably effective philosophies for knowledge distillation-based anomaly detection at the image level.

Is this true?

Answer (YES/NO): NO